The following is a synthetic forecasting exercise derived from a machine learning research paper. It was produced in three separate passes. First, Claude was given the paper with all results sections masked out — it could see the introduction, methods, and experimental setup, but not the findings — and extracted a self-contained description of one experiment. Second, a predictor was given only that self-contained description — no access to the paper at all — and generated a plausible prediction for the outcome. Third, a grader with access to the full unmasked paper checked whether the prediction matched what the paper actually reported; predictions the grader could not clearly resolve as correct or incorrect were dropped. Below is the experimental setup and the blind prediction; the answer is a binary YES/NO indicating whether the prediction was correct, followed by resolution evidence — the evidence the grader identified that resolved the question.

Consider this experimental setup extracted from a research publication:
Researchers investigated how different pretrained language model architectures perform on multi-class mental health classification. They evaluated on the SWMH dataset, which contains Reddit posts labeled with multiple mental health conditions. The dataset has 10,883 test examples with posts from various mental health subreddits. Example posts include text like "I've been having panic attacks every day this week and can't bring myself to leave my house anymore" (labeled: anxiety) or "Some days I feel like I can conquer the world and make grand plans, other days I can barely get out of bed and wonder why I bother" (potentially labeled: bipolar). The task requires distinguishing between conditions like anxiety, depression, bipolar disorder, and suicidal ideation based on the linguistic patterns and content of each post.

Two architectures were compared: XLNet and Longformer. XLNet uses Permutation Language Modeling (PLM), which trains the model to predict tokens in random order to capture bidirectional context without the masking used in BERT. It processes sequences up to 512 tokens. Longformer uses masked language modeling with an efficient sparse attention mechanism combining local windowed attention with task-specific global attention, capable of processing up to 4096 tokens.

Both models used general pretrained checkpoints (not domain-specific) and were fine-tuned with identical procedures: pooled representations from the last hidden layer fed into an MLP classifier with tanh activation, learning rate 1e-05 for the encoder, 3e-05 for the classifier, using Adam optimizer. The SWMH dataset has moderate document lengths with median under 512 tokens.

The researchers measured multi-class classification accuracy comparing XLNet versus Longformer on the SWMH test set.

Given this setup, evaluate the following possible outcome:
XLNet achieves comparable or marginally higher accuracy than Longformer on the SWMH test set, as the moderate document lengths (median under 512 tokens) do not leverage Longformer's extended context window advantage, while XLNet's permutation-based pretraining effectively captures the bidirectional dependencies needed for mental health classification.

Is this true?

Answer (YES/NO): NO